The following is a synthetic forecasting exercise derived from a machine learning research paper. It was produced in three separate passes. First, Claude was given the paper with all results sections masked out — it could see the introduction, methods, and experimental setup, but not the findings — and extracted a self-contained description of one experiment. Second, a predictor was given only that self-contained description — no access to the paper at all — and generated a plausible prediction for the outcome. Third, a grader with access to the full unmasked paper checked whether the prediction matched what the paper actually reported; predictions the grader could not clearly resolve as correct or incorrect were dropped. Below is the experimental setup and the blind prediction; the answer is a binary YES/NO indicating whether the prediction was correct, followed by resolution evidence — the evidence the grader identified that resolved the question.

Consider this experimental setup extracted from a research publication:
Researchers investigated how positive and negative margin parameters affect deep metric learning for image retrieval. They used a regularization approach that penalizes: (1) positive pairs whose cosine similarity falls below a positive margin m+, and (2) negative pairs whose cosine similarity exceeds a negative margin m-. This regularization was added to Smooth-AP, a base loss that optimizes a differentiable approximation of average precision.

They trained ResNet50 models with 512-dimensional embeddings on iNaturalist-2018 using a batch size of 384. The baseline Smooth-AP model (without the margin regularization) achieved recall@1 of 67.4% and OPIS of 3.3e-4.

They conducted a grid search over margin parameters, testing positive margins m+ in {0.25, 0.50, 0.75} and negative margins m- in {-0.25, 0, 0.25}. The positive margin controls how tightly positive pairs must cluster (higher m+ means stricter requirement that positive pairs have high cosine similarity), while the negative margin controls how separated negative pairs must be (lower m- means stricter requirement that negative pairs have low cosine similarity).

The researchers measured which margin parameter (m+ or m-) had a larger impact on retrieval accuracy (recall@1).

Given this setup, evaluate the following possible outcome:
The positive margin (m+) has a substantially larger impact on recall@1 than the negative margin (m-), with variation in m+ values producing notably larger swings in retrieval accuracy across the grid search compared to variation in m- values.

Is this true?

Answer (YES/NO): NO